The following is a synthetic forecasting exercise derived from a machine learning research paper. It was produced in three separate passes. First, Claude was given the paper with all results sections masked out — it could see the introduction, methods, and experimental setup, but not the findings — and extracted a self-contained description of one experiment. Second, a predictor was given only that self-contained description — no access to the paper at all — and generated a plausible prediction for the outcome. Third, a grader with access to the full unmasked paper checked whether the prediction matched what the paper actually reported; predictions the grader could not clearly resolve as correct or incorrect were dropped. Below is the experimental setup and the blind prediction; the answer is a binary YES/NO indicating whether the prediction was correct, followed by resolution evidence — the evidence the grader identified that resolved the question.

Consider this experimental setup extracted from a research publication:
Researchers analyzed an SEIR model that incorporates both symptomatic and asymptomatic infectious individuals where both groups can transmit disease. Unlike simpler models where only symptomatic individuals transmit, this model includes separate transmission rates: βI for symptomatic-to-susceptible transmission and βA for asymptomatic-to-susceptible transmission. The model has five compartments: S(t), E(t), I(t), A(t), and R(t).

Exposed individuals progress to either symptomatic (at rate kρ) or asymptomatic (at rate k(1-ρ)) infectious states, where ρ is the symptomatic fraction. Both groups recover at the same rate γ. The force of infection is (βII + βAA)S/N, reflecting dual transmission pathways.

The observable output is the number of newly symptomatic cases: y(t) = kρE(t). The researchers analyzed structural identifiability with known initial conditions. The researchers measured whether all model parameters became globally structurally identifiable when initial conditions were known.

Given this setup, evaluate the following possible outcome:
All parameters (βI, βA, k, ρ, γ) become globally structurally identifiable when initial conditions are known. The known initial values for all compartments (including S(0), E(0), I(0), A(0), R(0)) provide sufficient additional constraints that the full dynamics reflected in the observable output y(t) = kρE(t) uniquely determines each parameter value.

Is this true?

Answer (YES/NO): YES